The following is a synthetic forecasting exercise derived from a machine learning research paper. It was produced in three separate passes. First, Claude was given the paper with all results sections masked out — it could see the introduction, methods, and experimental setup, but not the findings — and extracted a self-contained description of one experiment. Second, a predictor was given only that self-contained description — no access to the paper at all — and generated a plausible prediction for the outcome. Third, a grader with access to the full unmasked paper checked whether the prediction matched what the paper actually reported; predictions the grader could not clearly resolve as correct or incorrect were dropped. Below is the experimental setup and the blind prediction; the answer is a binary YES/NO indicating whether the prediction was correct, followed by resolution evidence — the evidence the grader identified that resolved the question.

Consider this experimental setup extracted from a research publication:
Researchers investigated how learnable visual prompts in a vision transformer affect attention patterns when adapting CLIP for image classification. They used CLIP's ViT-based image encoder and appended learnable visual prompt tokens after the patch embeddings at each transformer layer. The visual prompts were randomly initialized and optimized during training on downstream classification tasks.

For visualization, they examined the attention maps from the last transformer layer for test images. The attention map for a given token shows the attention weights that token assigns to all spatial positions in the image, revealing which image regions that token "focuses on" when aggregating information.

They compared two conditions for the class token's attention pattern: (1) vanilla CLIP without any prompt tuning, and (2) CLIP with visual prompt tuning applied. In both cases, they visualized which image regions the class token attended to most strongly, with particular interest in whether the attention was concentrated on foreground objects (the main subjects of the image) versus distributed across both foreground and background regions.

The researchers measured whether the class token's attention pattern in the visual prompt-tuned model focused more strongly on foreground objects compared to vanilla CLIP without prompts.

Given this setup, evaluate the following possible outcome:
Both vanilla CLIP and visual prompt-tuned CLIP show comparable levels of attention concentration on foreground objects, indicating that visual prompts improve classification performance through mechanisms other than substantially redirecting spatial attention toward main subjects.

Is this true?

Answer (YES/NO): NO